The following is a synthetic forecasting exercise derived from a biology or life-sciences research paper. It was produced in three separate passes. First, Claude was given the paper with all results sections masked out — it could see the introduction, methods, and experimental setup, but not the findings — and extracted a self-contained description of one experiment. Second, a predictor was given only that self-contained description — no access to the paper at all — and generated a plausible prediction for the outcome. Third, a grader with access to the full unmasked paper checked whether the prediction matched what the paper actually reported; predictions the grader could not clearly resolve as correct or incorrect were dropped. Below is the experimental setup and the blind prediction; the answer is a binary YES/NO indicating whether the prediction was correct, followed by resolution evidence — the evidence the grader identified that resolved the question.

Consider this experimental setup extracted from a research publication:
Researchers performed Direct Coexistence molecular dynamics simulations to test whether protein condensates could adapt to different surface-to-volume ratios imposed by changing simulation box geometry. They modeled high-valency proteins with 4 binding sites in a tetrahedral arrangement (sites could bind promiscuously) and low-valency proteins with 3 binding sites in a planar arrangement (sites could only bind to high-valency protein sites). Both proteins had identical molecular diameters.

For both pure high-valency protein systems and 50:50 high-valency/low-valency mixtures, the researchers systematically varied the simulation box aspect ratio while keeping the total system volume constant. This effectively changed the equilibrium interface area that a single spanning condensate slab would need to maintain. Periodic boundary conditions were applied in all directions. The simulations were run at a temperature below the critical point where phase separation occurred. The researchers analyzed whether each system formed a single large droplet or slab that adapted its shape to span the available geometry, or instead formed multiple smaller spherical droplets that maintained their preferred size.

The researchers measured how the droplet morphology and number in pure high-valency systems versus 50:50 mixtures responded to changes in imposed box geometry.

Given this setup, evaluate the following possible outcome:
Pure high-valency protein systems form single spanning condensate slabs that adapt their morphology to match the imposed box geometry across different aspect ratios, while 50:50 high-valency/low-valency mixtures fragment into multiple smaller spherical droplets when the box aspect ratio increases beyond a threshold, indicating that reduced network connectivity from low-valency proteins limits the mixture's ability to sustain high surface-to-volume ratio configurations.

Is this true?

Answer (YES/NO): YES